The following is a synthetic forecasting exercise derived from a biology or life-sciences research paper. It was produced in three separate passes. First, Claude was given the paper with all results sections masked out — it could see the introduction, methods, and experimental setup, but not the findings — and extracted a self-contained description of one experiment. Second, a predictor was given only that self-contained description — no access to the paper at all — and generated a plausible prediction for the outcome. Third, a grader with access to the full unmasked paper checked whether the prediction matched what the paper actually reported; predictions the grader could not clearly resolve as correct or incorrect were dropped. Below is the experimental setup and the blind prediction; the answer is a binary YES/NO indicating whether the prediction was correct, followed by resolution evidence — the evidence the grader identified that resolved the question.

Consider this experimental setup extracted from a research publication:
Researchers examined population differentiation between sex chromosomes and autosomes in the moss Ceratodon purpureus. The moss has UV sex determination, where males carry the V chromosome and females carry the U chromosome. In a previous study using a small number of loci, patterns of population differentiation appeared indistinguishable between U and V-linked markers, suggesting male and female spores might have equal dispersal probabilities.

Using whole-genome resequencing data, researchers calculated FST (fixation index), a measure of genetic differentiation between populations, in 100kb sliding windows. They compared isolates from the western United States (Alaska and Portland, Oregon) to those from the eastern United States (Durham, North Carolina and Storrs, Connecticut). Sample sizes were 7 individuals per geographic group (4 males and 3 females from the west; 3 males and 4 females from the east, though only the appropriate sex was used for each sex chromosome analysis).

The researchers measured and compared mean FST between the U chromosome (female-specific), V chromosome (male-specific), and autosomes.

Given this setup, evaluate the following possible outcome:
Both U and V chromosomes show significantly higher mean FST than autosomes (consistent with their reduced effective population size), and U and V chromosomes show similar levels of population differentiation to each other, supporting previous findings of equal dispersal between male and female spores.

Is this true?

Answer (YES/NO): YES